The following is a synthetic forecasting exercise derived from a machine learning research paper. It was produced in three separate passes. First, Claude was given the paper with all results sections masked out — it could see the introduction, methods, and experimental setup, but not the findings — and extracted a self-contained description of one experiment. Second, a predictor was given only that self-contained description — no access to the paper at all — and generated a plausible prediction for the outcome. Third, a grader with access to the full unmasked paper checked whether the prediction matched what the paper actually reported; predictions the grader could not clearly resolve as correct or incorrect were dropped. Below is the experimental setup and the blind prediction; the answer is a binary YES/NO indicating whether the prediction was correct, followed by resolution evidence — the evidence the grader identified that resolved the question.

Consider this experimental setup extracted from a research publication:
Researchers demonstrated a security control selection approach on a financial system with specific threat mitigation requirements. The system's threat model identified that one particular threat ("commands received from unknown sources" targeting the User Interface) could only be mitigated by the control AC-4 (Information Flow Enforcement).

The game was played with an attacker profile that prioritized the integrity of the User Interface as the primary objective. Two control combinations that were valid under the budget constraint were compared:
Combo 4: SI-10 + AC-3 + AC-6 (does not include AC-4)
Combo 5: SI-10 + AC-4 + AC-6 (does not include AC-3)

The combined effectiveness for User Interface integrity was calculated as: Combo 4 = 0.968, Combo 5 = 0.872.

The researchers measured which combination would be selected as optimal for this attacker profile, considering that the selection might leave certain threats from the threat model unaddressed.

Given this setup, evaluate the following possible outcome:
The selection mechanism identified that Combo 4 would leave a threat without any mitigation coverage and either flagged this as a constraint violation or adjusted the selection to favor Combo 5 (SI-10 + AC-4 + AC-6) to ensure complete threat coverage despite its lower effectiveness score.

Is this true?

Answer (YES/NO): NO